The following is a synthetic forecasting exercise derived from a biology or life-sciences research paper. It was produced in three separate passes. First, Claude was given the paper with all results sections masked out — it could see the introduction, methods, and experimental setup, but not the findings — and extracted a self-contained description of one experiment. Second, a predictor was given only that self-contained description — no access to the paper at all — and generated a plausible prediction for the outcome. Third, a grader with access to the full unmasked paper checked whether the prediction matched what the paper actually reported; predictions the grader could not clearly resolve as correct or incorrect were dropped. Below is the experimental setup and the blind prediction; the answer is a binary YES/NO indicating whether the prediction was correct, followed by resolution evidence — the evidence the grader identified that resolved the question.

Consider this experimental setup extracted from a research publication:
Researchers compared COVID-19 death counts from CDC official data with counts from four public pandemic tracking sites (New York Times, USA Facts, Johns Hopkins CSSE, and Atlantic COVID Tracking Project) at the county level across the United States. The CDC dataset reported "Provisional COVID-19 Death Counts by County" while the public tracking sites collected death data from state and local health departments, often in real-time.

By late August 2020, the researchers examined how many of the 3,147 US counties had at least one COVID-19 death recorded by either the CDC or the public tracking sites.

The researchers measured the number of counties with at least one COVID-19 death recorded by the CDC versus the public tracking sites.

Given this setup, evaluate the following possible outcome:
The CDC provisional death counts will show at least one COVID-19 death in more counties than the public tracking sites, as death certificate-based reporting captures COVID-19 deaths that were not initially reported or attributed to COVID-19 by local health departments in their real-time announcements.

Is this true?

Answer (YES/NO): NO